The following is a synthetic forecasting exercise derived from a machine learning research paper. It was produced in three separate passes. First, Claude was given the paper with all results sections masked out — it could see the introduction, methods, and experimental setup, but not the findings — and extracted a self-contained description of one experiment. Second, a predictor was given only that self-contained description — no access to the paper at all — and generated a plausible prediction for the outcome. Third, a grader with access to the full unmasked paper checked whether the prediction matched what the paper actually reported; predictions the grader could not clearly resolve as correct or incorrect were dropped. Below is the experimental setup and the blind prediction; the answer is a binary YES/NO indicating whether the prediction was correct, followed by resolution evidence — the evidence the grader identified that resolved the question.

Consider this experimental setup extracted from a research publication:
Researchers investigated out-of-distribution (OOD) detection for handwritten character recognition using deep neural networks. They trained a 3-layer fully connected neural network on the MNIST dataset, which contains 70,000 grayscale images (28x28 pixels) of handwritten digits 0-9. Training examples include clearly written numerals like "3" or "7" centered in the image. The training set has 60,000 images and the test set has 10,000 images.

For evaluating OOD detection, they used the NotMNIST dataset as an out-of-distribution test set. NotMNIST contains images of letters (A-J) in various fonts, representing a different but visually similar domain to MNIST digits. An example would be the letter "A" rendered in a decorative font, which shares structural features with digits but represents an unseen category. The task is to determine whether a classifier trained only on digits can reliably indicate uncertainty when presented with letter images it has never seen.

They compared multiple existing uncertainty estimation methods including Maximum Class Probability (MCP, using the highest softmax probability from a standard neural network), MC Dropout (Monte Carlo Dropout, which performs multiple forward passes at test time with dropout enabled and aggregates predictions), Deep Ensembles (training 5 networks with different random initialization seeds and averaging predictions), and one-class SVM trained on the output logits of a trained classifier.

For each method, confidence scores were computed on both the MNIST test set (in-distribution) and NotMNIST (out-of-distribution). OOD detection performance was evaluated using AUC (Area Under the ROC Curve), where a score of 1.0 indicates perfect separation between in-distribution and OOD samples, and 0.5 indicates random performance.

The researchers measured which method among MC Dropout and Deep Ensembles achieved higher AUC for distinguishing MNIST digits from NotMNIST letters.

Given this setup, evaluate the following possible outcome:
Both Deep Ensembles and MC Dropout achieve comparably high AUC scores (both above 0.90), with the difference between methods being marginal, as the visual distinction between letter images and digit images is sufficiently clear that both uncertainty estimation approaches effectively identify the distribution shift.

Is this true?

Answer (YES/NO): NO